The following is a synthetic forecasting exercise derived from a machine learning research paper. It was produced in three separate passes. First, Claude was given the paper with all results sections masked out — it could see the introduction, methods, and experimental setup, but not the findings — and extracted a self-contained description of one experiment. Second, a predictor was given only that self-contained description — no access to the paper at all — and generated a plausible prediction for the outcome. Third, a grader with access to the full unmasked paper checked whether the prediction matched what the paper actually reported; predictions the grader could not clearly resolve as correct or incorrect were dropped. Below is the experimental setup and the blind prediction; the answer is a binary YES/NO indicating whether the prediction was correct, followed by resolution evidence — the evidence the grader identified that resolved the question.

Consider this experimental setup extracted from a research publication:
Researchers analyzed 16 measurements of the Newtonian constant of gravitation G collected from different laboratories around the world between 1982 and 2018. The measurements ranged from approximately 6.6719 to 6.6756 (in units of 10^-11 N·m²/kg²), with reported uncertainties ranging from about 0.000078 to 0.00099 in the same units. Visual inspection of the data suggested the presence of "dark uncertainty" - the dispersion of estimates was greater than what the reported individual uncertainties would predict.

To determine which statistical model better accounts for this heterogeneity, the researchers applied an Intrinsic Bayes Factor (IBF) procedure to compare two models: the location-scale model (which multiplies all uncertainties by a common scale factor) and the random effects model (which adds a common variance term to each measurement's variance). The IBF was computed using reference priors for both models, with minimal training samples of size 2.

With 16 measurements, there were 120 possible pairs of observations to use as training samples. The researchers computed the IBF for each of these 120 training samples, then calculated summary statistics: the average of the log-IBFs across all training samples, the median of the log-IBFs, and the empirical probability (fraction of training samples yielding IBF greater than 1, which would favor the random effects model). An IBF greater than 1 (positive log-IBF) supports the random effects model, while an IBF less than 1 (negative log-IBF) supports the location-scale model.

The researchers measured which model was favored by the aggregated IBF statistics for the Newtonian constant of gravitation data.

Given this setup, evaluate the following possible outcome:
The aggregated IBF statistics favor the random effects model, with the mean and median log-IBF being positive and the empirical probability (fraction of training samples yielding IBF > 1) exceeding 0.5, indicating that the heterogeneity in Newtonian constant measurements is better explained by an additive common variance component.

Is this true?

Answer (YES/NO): NO